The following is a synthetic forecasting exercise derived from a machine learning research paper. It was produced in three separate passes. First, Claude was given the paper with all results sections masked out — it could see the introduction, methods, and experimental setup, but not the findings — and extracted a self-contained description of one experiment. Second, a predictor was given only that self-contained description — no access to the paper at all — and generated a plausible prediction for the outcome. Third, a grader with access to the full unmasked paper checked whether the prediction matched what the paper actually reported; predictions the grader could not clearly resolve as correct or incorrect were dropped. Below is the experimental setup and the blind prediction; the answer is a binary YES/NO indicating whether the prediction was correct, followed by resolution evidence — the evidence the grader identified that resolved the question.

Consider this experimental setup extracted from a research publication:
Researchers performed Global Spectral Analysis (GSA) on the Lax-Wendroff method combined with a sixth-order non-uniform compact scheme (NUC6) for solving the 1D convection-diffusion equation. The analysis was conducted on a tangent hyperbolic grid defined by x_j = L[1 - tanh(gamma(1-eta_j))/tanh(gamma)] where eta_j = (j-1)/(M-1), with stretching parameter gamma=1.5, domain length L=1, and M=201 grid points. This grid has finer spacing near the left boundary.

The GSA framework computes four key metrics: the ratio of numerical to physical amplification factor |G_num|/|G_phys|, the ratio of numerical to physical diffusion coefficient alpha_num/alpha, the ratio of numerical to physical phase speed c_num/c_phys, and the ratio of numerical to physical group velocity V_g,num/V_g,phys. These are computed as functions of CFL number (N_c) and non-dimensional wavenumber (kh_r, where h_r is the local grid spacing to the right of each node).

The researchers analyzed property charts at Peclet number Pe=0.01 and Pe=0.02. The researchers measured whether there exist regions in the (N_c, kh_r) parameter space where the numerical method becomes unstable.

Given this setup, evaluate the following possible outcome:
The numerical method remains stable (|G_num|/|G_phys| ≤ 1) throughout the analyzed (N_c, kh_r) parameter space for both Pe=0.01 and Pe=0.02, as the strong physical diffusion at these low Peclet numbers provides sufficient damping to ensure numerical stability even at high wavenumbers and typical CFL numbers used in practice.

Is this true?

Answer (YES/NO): NO